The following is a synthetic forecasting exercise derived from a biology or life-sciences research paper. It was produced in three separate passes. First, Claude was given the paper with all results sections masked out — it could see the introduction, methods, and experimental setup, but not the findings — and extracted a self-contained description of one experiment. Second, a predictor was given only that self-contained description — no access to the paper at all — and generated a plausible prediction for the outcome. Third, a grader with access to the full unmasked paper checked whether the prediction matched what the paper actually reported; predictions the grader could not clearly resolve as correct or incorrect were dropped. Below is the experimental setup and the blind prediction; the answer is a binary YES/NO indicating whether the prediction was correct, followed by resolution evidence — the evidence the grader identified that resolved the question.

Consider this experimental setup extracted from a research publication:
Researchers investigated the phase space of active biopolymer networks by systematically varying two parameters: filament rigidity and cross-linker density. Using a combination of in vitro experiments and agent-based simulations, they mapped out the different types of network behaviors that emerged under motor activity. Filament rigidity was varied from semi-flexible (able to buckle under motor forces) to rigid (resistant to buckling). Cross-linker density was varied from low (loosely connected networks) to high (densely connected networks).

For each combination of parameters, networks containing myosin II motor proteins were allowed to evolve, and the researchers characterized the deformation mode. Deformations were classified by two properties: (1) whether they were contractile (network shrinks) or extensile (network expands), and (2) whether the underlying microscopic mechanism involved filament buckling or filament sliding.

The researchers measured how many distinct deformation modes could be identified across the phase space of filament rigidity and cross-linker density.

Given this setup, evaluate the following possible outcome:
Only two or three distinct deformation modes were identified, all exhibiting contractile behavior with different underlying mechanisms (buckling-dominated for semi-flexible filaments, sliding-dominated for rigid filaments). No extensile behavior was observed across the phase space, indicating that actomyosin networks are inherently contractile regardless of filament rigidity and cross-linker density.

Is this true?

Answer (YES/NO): NO